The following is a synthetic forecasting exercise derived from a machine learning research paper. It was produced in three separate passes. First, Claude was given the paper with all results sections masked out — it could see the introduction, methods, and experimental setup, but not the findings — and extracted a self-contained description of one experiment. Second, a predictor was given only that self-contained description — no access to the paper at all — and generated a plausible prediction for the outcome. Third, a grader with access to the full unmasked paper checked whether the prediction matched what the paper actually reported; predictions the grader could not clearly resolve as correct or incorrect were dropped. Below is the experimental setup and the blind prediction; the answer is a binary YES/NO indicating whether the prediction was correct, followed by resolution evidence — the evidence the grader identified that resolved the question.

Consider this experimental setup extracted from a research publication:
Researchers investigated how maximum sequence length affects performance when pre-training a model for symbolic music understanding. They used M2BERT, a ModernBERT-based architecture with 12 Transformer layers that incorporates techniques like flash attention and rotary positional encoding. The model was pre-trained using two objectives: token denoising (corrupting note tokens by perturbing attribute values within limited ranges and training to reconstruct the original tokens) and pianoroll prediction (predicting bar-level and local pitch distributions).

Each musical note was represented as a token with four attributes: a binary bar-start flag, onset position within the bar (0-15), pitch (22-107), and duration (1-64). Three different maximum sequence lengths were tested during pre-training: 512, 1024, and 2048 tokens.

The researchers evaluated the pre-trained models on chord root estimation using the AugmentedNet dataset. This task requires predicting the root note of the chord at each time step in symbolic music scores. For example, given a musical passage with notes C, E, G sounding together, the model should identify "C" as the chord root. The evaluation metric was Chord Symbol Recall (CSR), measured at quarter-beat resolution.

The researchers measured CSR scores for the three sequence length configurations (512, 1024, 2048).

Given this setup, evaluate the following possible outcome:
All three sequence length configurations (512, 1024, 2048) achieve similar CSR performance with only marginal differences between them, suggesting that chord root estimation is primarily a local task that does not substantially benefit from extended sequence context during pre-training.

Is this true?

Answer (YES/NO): NO